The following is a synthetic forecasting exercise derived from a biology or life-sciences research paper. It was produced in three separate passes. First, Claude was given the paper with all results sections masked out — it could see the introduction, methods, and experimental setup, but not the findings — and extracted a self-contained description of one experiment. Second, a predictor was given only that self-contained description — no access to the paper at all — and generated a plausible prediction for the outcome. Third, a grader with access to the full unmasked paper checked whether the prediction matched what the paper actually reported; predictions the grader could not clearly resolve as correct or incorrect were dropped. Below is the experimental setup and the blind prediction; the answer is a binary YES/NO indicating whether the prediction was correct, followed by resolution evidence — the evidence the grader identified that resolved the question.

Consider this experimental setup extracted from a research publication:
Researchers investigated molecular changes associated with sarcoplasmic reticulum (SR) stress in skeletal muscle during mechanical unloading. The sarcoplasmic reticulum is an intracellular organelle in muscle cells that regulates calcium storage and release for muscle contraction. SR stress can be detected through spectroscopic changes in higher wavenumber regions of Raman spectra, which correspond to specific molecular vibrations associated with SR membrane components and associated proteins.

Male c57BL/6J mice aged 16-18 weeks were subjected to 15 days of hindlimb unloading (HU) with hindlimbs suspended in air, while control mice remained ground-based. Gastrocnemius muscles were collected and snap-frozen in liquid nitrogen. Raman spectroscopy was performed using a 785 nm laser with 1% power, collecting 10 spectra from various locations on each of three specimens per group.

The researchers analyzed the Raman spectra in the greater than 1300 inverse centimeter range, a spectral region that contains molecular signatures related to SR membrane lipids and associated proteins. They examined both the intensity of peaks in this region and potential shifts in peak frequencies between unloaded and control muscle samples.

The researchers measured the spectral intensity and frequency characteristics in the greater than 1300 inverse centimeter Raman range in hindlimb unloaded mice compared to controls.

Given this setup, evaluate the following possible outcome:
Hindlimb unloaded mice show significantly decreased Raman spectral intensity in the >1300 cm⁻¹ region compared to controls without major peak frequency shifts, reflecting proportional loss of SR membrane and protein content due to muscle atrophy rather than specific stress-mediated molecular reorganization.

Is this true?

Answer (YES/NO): NO